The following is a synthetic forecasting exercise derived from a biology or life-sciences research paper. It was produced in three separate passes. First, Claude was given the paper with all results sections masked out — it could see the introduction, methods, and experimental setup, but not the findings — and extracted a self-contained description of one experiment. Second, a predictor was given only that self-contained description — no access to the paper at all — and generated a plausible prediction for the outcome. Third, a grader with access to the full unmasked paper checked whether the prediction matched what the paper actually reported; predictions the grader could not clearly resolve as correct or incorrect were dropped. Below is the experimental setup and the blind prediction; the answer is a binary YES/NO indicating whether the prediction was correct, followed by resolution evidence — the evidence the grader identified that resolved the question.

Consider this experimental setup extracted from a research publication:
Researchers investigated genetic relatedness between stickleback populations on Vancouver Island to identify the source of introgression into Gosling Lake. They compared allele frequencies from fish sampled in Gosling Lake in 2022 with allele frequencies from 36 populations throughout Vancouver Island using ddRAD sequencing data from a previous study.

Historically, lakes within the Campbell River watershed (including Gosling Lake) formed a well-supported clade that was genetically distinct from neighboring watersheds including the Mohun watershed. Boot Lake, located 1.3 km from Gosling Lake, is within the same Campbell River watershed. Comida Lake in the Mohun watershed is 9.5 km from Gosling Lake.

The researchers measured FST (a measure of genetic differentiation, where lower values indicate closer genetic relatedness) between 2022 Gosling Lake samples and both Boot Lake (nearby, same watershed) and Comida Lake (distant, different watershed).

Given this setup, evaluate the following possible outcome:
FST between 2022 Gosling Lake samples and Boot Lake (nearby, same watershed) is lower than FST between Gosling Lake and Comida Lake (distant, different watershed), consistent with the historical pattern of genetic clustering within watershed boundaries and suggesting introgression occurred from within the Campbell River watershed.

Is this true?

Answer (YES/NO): NO